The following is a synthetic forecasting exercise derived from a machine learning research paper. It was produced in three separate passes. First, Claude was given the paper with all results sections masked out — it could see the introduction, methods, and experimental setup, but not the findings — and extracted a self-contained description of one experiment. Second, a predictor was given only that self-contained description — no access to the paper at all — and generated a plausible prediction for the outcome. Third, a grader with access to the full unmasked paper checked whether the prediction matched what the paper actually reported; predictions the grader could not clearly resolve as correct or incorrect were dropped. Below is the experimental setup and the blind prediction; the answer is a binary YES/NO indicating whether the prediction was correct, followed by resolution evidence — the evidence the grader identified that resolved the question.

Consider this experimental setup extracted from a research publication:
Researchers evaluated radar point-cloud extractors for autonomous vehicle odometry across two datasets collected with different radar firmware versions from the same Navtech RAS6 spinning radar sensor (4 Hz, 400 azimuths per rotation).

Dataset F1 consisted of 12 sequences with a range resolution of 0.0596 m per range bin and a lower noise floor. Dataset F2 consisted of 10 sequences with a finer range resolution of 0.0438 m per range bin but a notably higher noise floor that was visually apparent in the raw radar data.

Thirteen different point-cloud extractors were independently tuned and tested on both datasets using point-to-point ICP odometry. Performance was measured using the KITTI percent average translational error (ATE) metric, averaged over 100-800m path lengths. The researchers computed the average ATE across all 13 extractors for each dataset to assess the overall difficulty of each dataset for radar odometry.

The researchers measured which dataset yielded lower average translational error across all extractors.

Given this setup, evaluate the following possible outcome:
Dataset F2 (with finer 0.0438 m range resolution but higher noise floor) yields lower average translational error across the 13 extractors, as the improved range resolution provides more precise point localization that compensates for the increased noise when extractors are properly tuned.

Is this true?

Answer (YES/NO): YES